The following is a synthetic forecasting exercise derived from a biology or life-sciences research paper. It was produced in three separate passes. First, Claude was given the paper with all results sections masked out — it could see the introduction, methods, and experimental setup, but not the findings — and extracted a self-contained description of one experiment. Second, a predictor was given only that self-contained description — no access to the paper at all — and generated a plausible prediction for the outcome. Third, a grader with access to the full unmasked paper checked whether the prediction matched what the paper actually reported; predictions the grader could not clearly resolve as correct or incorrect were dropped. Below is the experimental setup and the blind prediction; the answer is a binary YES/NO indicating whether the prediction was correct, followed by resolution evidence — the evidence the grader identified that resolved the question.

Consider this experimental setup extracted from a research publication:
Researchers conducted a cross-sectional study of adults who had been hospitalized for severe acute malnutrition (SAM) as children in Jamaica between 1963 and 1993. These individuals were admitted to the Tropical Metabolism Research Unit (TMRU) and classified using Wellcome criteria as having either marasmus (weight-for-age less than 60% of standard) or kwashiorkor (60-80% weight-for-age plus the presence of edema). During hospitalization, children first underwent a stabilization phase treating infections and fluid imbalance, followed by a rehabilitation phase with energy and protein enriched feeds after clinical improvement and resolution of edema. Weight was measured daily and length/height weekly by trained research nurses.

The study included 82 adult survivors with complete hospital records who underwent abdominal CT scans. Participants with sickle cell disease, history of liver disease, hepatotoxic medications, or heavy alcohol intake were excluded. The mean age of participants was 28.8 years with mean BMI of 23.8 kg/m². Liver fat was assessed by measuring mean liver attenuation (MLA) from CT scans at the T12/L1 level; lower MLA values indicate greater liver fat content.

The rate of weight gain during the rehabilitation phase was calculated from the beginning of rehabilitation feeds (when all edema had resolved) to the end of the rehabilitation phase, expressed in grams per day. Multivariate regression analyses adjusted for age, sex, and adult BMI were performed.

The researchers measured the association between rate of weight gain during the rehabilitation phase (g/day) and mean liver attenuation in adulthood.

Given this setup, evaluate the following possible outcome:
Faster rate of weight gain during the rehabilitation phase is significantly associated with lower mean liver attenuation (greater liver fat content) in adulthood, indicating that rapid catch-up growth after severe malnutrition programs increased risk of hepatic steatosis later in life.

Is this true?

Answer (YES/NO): YES